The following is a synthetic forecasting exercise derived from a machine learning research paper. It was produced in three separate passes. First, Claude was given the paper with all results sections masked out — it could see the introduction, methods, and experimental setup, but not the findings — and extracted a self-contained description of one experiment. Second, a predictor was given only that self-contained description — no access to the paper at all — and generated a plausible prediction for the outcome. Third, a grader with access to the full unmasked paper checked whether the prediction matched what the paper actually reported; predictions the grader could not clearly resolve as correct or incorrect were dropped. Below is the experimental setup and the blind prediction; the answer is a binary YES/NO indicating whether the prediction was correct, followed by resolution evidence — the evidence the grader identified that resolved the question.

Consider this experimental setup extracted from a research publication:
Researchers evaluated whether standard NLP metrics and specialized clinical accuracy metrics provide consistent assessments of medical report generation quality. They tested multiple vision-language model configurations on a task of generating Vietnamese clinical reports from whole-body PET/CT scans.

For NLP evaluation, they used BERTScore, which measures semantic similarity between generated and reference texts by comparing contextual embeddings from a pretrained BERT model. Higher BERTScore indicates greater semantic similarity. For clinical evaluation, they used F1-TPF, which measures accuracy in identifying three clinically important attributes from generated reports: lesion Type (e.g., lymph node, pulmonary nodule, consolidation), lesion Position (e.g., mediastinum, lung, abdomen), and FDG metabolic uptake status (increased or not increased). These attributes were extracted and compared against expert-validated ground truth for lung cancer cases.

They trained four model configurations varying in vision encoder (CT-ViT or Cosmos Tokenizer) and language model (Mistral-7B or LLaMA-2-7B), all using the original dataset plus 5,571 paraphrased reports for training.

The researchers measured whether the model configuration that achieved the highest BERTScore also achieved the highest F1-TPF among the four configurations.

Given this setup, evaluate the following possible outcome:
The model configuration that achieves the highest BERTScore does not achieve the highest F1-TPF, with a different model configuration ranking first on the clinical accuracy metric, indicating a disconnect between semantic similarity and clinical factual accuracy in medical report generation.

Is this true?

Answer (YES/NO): YES